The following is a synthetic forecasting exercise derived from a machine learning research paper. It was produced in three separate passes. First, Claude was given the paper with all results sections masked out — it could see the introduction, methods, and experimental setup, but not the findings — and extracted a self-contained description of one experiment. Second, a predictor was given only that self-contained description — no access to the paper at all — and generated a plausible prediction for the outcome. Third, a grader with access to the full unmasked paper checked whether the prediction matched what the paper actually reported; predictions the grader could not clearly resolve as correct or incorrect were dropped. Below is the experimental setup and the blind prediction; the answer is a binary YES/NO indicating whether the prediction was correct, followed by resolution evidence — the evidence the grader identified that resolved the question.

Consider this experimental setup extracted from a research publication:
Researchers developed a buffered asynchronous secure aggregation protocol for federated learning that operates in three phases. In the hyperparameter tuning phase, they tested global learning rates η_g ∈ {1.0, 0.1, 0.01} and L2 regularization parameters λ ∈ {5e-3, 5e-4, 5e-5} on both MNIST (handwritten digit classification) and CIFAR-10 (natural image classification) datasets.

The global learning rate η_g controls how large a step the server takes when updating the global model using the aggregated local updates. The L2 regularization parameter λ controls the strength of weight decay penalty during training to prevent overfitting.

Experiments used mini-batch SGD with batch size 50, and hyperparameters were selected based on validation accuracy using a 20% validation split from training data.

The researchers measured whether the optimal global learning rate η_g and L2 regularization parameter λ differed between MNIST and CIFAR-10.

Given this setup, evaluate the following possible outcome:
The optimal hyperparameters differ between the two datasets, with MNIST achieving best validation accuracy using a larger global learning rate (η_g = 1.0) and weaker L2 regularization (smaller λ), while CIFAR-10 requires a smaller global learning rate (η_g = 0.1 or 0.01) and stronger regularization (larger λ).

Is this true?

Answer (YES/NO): NO